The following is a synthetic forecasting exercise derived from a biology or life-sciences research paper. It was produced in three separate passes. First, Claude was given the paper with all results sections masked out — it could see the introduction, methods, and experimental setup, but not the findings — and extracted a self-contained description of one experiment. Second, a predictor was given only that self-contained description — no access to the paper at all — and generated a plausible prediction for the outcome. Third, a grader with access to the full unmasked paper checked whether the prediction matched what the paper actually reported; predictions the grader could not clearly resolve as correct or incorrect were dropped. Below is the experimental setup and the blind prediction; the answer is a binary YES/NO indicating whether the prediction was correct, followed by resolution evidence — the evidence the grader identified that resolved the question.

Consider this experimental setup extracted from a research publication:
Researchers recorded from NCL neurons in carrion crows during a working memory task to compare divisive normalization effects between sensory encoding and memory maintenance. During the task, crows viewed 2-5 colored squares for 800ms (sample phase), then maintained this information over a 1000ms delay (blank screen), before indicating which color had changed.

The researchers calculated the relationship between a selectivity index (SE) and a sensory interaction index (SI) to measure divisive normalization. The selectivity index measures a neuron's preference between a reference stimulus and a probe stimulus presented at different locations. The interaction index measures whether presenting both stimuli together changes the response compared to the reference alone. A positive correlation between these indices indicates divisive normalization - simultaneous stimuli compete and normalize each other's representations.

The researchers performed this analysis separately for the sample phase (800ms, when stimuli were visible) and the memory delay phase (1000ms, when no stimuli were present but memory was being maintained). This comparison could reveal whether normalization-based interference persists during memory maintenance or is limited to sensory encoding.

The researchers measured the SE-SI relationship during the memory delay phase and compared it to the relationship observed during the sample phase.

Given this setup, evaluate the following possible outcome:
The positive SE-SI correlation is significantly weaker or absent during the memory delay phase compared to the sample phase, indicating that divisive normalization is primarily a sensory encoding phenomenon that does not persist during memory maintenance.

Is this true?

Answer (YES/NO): NO